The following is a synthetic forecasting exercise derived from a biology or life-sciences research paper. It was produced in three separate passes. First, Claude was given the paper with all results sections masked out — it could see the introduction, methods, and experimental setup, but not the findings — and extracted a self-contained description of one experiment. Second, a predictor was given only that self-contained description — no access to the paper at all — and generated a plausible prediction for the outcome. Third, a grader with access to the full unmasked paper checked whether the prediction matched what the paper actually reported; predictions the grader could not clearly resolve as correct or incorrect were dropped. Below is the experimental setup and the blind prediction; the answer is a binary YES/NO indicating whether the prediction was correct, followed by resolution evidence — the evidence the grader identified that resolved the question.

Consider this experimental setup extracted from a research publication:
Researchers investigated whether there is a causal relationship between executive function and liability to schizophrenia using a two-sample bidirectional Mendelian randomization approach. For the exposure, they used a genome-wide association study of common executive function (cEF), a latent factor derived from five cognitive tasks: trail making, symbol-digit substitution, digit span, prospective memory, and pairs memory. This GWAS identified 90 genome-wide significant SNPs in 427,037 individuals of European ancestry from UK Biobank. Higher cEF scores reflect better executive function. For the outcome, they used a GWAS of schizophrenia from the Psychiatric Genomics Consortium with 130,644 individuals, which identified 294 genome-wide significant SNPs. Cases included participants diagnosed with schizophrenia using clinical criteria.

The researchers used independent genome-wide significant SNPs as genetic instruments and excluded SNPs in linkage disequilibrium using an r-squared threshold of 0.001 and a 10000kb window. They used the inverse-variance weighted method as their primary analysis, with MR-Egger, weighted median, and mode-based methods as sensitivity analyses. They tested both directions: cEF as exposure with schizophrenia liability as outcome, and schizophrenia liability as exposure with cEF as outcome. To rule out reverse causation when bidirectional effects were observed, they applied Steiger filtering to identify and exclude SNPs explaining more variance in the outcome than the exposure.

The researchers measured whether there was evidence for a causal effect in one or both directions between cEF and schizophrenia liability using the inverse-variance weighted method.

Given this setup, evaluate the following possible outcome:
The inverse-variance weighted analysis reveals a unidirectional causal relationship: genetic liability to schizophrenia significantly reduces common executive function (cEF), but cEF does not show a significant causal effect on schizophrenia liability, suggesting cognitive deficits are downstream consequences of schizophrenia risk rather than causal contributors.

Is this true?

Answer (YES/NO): NO